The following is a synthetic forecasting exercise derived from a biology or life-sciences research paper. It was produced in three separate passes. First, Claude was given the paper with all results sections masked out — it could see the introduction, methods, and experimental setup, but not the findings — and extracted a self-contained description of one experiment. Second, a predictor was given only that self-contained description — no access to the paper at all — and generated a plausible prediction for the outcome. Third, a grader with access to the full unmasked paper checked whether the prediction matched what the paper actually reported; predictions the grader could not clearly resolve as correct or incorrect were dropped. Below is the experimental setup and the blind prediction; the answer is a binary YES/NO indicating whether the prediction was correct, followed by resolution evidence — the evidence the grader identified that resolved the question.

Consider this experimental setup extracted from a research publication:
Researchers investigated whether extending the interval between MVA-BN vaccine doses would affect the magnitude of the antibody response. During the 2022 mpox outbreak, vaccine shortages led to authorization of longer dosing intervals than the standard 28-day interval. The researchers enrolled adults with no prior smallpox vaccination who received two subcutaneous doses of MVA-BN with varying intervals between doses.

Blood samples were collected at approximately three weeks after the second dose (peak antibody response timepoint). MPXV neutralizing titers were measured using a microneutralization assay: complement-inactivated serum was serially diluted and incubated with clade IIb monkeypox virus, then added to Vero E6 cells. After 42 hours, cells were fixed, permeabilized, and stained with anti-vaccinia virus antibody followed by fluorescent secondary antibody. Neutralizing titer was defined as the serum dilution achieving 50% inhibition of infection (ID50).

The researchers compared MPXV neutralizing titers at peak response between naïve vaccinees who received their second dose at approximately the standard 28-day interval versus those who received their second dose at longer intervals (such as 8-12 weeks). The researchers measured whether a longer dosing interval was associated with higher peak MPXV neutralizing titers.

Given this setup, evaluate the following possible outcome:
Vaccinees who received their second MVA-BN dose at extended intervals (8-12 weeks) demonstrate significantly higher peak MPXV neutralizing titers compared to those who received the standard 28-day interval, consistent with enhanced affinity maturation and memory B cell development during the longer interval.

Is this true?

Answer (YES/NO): NO